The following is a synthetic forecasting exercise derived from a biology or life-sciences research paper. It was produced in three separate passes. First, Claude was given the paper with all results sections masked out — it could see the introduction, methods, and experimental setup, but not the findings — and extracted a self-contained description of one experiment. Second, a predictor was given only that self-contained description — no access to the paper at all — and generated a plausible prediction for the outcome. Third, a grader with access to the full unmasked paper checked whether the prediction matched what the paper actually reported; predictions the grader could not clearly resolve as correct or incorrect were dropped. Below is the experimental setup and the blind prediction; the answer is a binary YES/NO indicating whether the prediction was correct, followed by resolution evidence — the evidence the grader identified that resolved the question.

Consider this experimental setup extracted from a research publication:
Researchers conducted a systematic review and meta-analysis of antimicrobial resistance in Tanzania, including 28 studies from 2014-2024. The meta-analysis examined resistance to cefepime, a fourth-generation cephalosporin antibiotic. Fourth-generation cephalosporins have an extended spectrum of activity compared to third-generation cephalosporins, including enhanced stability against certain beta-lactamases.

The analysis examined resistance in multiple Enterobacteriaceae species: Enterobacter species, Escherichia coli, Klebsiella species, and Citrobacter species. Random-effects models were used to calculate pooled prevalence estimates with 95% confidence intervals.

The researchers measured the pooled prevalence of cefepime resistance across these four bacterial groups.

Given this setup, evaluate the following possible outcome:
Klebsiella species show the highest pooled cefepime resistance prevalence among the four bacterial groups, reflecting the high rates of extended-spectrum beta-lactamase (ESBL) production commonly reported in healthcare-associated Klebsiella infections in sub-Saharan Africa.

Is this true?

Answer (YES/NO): NO